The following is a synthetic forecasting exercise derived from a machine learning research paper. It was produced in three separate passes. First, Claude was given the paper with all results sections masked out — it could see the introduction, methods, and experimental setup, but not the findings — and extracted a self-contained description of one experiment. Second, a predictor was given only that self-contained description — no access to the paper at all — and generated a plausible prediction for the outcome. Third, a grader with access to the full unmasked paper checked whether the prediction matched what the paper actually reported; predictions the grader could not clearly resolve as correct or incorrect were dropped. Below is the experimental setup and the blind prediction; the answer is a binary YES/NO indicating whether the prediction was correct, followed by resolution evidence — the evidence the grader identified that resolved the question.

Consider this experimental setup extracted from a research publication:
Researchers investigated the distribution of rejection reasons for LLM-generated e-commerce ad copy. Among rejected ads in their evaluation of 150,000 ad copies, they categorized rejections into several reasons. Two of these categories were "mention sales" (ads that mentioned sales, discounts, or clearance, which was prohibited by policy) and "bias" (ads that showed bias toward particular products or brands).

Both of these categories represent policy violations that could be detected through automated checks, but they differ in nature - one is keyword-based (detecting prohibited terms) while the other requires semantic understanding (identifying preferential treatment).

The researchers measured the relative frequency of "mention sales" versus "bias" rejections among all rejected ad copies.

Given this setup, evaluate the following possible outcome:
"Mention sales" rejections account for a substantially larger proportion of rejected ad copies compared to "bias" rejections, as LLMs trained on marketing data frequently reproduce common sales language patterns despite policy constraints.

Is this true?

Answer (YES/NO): NO